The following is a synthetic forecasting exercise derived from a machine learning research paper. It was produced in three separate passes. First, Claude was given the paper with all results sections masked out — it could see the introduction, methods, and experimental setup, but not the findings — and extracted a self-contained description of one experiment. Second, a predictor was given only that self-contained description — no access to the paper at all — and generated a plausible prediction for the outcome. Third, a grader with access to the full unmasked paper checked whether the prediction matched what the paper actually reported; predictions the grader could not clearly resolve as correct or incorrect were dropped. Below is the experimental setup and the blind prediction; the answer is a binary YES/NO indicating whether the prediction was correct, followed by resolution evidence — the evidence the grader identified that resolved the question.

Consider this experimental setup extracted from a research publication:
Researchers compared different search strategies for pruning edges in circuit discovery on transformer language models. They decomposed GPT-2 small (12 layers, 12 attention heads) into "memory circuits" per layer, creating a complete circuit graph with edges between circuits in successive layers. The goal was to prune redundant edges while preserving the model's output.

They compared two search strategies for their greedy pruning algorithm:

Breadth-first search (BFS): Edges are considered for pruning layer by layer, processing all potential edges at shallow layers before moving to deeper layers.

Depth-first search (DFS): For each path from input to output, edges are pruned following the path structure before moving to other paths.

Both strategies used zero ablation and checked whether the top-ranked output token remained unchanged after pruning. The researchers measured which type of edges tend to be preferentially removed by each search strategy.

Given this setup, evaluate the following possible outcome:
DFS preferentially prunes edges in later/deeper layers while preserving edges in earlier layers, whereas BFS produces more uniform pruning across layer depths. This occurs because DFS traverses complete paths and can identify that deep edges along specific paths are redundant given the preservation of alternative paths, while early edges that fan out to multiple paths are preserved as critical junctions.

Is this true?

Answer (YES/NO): NO